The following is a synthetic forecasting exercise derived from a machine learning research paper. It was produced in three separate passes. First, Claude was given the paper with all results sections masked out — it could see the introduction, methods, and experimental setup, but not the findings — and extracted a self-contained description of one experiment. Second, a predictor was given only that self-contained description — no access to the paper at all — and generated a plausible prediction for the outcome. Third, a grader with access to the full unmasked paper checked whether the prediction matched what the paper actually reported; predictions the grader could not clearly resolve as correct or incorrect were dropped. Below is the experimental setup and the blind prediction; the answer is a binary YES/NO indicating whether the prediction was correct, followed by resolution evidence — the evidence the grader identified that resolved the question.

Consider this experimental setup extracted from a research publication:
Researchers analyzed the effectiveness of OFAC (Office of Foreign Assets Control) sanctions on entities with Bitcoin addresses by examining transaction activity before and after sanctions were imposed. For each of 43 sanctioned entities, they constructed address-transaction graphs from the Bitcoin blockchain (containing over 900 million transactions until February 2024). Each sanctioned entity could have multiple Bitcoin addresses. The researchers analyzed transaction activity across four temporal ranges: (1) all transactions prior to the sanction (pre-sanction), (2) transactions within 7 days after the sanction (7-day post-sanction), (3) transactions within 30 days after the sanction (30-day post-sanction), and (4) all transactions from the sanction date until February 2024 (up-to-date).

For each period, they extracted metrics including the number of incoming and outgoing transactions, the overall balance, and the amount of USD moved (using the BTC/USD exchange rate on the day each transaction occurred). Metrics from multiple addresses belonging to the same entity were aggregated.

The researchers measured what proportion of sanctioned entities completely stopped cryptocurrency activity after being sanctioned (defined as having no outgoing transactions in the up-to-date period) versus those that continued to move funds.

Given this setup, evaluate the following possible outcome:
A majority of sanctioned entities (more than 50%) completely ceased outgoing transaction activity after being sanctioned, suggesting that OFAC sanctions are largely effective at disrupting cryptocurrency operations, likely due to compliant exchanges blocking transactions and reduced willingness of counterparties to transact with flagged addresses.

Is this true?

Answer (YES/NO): YES